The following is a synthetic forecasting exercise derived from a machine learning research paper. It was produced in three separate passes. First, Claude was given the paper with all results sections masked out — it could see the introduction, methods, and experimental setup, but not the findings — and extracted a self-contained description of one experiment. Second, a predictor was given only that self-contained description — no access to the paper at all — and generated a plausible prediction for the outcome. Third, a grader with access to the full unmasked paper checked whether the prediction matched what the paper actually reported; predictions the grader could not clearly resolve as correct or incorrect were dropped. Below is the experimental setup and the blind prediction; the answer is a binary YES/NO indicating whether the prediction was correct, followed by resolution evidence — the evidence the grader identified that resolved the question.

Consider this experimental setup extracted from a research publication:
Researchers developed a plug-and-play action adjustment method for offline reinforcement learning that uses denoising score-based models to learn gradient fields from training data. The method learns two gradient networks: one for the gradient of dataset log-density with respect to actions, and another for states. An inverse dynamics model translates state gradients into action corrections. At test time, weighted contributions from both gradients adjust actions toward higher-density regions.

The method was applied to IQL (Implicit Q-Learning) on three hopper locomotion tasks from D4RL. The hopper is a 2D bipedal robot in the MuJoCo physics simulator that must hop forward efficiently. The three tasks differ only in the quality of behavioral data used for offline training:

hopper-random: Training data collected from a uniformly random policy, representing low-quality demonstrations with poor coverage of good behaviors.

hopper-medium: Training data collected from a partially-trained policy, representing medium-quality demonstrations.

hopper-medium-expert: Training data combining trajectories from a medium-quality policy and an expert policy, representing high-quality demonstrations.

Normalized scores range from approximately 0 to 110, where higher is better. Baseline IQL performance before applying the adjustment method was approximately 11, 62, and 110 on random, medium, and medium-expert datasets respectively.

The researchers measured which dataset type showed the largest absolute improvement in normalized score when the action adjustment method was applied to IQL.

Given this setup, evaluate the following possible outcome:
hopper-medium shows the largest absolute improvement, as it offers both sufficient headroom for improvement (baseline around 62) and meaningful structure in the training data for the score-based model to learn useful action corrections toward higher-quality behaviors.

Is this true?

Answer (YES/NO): NO